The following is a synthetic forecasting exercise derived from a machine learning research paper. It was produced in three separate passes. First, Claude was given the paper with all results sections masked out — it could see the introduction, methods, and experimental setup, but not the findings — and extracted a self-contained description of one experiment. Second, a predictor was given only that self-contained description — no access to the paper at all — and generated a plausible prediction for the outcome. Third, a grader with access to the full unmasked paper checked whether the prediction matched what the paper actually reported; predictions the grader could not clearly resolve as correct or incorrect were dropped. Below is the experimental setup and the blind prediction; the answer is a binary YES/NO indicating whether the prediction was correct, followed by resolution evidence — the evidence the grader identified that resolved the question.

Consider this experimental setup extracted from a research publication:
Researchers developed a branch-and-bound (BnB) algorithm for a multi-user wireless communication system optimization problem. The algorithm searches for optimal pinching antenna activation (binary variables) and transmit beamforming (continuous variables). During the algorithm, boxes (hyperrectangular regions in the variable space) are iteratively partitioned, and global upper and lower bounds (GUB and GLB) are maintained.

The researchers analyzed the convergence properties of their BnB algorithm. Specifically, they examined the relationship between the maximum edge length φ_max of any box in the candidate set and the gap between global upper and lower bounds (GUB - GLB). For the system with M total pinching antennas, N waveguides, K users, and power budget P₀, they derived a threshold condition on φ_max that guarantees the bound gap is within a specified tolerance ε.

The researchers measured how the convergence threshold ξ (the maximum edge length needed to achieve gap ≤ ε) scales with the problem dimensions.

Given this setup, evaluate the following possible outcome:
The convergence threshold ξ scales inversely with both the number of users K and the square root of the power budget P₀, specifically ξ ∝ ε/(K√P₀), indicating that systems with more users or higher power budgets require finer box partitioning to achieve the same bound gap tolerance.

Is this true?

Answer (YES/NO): NO